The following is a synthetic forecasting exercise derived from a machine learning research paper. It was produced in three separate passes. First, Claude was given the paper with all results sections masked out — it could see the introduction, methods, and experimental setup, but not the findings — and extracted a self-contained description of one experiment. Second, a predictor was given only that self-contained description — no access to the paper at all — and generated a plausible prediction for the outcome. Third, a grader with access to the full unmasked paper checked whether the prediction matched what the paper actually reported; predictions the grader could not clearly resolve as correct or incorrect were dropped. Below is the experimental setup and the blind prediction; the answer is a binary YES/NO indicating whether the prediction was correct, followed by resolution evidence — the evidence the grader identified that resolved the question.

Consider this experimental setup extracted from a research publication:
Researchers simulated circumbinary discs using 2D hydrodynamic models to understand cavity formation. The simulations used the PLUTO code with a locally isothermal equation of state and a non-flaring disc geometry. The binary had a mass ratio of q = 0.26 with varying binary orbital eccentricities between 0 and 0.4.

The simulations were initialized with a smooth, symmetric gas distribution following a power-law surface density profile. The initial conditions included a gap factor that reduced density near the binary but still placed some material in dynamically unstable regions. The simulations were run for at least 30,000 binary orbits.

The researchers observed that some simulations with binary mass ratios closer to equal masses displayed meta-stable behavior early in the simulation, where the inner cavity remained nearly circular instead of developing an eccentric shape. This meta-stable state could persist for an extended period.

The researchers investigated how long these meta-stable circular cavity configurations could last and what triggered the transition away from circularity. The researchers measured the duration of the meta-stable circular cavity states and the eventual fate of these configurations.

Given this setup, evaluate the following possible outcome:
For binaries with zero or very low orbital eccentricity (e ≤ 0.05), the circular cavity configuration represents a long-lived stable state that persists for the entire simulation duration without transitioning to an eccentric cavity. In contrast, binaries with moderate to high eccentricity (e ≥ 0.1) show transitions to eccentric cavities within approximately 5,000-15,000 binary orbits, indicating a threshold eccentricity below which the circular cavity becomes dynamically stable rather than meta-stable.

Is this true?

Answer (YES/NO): NO